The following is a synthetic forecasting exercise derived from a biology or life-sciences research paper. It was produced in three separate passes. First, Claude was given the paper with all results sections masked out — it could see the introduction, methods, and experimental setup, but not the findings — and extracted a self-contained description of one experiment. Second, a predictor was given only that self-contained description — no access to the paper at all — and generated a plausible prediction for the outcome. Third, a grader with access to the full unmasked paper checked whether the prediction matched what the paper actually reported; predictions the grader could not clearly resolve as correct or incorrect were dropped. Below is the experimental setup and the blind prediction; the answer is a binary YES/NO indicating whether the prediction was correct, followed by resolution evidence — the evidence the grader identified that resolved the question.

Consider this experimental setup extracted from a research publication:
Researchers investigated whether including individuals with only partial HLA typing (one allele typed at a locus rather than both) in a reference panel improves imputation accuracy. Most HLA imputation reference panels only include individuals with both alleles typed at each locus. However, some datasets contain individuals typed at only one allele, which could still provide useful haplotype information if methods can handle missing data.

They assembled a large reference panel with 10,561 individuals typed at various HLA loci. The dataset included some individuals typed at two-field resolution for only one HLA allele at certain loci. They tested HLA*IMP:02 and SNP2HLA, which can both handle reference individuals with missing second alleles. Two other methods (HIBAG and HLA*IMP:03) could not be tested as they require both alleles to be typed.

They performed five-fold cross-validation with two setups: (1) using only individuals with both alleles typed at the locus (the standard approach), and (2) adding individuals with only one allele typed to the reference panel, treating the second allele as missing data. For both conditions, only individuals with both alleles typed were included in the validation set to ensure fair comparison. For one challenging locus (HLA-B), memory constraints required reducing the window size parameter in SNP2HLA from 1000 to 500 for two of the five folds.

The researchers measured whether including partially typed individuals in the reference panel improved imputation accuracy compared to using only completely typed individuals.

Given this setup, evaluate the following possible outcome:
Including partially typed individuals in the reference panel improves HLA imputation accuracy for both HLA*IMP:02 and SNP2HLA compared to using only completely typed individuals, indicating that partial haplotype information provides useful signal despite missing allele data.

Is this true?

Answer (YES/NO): NO